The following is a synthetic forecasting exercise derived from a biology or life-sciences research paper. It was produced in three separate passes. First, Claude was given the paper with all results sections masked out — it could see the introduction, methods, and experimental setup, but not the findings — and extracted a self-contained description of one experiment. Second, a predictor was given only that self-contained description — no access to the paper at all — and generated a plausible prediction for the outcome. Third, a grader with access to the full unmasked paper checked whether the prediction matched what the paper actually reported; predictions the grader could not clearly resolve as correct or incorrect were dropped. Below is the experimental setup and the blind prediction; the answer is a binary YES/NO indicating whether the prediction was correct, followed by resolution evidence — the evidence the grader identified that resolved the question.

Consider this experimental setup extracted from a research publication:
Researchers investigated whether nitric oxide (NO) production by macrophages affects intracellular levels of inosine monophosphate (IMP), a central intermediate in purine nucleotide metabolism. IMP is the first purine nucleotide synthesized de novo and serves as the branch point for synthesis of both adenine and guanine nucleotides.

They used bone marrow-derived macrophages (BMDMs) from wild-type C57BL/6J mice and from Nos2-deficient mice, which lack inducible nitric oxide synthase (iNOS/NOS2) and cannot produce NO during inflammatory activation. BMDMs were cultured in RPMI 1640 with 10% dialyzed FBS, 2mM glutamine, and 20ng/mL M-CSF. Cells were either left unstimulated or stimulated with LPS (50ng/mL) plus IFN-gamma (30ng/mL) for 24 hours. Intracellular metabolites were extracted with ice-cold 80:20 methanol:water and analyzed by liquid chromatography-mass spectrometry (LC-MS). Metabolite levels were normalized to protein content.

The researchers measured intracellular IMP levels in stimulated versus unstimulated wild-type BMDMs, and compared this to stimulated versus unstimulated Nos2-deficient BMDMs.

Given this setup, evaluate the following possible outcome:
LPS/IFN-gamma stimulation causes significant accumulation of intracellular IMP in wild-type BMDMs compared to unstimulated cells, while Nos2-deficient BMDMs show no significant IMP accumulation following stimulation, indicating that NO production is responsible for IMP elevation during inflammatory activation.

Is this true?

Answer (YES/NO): YES